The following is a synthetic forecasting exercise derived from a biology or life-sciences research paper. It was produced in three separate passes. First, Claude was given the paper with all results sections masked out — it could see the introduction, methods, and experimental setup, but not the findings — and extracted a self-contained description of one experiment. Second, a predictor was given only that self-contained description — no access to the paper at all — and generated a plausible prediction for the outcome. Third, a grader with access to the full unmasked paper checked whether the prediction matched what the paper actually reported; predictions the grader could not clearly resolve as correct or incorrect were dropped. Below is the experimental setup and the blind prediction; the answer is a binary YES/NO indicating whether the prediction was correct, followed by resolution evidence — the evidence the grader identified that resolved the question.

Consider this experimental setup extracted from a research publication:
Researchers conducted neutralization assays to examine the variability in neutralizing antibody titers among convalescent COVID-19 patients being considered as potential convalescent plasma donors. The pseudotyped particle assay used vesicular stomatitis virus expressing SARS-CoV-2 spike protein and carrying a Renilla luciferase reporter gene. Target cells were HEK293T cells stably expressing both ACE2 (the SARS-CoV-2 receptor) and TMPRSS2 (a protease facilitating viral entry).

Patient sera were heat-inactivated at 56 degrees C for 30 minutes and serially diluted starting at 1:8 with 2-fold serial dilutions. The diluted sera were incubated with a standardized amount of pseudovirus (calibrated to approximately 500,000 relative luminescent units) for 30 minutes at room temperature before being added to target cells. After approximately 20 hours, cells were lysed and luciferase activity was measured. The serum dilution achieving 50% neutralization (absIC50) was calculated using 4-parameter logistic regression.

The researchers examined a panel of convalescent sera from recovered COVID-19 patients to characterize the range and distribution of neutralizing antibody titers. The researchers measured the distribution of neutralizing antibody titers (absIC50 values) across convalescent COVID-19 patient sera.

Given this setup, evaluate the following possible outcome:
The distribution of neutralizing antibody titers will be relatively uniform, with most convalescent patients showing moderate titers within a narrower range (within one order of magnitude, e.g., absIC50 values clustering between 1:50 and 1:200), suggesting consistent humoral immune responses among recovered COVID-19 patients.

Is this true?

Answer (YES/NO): NO